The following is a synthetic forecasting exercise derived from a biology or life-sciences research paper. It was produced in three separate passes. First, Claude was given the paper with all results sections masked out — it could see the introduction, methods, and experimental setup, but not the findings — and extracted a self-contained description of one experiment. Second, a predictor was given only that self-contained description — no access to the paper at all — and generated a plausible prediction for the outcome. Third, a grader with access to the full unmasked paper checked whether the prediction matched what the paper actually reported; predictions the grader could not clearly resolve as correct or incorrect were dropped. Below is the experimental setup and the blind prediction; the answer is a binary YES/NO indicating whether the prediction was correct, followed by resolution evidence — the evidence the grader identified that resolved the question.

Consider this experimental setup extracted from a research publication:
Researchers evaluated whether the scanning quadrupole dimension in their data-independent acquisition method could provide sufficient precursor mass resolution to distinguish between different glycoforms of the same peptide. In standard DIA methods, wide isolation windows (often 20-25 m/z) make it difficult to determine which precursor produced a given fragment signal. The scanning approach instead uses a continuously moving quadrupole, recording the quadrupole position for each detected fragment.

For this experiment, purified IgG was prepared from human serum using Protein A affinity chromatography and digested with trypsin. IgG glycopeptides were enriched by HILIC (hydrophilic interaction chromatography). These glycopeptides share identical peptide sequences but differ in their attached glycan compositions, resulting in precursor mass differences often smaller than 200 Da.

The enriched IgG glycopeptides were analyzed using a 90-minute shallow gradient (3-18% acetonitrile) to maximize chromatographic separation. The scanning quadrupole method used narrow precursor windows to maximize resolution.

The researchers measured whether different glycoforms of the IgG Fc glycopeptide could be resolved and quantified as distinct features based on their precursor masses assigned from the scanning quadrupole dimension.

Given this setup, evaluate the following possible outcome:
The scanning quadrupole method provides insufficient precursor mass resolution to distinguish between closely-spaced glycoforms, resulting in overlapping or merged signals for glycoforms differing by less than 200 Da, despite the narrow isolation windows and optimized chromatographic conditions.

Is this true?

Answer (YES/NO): NO